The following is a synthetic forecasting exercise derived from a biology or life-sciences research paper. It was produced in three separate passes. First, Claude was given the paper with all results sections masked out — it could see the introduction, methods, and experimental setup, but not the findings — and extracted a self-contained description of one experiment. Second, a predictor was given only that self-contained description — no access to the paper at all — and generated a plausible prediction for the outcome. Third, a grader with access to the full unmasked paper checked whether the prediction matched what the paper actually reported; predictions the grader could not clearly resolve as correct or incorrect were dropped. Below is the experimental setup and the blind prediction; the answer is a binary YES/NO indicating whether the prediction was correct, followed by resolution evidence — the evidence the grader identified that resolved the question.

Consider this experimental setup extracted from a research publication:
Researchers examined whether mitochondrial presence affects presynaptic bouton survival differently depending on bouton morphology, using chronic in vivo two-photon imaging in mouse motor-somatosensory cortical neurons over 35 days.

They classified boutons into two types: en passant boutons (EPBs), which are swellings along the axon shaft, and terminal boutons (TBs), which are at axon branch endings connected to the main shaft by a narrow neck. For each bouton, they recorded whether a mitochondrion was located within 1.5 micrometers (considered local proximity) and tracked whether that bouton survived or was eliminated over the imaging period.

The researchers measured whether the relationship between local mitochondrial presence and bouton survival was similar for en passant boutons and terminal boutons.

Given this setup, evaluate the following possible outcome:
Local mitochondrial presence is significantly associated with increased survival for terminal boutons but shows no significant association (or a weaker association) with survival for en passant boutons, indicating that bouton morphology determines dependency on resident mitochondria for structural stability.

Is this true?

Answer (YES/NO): NO